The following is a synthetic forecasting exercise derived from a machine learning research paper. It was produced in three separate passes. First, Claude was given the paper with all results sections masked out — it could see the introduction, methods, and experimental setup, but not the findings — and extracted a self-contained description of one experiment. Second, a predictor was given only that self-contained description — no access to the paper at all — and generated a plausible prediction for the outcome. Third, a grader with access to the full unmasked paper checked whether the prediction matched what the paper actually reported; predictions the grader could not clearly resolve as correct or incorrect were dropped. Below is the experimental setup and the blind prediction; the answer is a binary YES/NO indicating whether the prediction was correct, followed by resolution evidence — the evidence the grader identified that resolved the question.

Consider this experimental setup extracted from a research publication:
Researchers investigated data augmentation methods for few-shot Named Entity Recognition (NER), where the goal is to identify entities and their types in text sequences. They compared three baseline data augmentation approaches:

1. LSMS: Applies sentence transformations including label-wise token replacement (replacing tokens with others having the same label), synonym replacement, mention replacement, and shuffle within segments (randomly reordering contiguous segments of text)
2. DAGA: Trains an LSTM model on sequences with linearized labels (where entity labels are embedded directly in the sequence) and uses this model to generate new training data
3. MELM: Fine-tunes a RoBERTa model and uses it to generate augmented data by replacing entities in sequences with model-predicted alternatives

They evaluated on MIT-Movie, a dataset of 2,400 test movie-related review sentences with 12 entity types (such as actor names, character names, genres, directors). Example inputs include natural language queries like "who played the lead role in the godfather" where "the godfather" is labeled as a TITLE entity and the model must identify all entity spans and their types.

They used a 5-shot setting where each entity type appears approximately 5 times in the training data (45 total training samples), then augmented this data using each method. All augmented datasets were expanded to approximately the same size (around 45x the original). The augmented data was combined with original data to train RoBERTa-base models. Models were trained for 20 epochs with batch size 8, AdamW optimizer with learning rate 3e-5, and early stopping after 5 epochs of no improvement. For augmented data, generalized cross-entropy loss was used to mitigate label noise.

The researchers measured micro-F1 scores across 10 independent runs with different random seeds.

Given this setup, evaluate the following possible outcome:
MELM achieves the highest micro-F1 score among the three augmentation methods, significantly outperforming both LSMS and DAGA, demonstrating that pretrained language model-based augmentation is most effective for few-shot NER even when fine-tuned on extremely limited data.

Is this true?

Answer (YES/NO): NO